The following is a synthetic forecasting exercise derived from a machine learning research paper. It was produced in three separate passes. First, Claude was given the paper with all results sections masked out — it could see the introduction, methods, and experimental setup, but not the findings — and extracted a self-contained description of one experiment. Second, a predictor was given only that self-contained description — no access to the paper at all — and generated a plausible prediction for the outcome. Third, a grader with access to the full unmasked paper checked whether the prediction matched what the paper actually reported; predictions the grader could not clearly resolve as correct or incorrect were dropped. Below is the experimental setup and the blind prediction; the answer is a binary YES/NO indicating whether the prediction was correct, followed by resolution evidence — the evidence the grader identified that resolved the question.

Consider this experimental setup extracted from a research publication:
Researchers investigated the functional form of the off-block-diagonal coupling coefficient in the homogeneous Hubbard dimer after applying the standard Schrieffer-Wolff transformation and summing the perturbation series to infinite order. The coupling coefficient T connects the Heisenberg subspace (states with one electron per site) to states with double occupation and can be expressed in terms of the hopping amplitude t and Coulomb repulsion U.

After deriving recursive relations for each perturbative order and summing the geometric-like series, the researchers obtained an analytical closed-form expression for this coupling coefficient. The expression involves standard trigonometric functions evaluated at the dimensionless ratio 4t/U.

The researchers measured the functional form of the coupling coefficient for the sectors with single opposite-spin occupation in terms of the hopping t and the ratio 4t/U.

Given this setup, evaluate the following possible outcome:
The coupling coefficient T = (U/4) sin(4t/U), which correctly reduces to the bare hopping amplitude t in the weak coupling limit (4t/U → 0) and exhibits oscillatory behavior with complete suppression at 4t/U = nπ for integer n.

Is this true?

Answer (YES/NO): NO